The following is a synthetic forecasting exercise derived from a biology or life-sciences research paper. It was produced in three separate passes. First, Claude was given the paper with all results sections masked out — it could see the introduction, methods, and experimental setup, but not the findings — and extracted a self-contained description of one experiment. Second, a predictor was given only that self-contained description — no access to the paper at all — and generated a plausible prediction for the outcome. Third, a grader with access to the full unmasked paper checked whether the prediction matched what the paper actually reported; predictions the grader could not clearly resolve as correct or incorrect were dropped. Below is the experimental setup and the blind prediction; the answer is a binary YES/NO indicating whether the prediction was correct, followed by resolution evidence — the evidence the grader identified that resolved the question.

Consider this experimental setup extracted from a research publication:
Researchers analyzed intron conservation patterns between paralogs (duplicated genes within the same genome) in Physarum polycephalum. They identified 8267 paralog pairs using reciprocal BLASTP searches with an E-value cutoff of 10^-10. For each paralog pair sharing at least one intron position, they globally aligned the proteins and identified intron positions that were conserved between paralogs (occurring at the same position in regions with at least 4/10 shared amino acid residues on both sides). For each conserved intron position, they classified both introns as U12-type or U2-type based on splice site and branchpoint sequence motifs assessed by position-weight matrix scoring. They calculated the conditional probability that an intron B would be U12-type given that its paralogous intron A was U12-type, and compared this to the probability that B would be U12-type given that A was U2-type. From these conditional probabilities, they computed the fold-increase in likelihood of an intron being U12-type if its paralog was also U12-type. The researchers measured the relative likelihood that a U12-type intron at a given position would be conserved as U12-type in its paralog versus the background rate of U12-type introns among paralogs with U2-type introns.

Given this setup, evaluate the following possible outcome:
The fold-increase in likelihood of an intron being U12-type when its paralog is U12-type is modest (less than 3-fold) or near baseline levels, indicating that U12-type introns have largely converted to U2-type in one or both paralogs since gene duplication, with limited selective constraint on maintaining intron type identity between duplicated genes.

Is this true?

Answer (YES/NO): NO